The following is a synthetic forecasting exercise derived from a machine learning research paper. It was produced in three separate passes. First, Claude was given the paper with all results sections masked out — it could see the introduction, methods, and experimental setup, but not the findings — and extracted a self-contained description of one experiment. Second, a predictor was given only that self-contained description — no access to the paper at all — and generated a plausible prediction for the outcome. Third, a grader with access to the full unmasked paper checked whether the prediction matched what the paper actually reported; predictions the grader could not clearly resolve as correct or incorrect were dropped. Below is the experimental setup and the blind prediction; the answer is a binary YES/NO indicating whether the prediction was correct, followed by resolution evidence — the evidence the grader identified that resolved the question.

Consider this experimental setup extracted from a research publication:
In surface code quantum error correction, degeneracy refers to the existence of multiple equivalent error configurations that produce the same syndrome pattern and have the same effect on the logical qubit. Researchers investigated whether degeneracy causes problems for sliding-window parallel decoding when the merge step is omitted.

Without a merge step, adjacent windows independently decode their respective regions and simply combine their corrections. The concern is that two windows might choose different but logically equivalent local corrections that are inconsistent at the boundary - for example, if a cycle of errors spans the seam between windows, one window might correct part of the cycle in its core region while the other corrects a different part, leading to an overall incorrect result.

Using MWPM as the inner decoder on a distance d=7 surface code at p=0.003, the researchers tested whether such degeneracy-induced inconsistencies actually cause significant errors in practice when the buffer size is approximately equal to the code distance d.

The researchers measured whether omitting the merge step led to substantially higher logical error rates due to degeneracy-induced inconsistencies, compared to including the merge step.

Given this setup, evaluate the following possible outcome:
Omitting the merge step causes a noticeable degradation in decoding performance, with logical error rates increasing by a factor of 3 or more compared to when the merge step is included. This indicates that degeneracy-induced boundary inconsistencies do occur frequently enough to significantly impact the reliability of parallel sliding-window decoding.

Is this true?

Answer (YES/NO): NO